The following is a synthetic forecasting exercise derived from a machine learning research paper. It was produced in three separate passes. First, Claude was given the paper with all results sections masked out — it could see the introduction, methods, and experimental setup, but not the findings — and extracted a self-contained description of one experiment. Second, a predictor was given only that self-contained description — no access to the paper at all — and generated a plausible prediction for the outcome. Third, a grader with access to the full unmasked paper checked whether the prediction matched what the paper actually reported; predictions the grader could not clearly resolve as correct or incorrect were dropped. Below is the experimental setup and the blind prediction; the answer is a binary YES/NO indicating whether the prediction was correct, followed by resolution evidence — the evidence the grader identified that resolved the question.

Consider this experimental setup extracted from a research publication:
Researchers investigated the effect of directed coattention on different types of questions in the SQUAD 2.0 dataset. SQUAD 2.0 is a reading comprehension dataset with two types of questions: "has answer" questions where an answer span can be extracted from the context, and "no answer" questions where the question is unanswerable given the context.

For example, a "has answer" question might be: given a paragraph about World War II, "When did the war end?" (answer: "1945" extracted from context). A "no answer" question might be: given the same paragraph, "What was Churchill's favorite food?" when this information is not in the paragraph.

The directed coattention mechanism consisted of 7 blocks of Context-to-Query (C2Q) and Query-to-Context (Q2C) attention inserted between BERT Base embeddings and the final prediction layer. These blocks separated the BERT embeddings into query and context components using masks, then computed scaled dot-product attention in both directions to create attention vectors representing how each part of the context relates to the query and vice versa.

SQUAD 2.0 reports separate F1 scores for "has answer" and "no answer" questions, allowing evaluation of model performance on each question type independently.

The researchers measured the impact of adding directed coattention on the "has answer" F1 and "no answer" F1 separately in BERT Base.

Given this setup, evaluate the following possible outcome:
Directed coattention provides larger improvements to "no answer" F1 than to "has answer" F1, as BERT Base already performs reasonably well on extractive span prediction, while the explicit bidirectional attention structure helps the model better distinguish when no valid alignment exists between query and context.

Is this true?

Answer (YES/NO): YES